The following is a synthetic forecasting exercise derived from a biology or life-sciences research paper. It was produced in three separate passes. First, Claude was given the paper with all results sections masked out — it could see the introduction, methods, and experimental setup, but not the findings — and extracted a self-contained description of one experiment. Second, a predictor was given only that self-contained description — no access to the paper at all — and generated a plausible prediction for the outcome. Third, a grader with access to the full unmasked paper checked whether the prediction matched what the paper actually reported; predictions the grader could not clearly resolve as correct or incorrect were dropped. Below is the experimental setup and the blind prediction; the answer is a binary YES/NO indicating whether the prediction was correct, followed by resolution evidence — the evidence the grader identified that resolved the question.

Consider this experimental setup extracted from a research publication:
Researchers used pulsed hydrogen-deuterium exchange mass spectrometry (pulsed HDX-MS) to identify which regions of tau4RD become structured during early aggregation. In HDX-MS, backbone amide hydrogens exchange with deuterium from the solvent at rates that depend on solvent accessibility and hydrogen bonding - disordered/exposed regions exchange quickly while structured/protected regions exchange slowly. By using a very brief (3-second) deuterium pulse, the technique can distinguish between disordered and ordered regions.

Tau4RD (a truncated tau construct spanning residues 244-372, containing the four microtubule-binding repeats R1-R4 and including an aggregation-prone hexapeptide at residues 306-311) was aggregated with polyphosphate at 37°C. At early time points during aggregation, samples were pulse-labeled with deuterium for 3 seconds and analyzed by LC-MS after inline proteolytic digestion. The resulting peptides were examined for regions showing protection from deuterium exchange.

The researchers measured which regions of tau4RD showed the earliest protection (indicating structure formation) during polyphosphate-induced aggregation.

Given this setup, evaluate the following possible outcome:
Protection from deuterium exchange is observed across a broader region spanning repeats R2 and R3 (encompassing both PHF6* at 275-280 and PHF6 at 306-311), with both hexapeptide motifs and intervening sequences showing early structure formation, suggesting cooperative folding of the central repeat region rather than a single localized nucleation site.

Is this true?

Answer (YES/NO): YES